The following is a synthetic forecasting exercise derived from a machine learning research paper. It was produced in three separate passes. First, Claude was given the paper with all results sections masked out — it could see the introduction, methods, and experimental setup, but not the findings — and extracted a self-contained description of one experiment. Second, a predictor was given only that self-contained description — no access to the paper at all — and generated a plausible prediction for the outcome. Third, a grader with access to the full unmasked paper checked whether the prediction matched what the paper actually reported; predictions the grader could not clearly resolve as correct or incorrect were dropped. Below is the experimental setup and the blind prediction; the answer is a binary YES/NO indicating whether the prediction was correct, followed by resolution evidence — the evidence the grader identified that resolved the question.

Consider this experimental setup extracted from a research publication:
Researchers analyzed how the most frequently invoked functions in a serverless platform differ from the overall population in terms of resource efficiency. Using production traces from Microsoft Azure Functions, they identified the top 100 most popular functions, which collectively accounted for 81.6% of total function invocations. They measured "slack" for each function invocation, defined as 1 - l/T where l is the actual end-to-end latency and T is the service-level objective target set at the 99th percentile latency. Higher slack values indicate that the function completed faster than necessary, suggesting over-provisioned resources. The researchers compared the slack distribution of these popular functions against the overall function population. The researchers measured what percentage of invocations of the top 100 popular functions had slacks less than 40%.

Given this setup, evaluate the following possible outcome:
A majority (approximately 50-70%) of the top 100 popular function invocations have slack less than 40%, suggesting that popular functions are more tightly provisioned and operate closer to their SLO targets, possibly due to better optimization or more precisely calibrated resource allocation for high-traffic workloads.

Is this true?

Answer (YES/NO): NO